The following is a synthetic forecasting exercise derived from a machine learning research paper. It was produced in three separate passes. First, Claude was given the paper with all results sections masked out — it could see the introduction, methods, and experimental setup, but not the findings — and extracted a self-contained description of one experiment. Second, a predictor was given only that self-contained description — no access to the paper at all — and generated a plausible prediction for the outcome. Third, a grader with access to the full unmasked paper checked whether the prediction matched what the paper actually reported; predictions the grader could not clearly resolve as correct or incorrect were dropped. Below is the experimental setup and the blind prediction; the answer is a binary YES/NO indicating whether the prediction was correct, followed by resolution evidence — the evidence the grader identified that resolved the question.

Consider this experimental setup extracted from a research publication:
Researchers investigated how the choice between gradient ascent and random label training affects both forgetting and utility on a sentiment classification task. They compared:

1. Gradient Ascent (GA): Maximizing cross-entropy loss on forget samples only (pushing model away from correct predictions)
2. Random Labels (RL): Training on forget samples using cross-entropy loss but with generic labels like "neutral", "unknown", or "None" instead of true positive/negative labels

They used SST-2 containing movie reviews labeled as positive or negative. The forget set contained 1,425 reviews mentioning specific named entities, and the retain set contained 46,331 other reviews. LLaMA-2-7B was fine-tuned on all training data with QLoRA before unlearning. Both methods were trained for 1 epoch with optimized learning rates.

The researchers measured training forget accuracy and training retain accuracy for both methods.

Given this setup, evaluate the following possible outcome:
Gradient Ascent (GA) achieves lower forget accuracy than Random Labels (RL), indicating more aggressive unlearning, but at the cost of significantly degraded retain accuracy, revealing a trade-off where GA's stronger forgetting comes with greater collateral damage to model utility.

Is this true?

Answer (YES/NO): NO